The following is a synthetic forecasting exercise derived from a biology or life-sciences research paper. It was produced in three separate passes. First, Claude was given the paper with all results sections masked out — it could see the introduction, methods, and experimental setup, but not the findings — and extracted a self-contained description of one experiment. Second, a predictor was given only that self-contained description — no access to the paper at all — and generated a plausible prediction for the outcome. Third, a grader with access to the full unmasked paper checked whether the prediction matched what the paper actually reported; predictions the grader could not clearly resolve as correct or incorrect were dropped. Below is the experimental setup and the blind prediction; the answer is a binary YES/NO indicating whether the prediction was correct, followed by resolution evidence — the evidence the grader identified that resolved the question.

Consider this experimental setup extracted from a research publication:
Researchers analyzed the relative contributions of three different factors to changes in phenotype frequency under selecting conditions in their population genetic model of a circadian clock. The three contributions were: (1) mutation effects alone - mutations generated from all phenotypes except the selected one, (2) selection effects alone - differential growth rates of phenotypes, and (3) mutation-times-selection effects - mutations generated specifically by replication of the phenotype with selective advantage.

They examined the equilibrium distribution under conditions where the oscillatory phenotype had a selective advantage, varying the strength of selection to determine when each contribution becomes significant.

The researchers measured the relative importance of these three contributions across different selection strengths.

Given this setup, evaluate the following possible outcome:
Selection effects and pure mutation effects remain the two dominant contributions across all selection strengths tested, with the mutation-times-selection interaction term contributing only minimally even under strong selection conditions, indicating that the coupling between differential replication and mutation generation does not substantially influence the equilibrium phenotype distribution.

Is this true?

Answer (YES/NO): YES